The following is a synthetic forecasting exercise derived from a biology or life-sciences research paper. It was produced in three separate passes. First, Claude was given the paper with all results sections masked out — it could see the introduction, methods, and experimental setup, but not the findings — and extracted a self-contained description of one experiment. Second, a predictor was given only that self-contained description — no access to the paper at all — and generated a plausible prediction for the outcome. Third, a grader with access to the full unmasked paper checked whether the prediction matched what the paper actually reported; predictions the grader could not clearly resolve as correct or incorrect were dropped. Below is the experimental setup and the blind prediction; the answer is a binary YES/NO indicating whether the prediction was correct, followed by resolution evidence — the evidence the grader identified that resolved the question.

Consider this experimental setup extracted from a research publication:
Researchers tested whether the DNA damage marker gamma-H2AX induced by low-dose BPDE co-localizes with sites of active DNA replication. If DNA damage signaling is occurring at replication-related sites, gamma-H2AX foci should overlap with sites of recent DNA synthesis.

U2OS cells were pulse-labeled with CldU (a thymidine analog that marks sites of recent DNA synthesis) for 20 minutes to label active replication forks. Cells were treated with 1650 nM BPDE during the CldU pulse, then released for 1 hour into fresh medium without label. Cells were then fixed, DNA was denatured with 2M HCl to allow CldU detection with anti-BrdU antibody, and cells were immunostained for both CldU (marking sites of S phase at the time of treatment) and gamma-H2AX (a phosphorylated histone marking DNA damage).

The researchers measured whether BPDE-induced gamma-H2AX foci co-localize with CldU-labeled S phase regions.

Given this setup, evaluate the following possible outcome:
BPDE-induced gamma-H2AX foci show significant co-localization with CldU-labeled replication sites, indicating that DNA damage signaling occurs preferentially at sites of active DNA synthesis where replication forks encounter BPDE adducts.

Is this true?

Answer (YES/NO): YES